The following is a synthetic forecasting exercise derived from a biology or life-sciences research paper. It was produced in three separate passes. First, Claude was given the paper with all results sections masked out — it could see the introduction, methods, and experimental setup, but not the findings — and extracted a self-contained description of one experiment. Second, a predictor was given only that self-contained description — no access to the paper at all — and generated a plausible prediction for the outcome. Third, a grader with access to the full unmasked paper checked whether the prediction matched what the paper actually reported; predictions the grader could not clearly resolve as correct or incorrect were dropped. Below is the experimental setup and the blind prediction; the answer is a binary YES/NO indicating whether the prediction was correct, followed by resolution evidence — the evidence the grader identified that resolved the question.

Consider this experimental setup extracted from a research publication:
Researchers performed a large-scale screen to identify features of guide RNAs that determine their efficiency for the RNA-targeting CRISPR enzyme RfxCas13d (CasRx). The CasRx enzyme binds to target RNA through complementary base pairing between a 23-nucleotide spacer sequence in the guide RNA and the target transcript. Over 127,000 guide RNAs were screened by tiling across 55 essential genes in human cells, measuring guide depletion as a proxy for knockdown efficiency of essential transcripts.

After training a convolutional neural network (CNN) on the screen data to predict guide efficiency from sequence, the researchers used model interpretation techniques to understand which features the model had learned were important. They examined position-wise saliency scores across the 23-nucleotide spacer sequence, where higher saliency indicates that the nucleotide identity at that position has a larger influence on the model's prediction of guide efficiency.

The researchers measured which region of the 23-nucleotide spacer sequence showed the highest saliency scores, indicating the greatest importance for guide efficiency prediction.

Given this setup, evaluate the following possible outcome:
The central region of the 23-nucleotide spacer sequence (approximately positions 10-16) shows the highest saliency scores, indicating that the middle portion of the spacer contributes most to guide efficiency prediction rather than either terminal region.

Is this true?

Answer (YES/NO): NO